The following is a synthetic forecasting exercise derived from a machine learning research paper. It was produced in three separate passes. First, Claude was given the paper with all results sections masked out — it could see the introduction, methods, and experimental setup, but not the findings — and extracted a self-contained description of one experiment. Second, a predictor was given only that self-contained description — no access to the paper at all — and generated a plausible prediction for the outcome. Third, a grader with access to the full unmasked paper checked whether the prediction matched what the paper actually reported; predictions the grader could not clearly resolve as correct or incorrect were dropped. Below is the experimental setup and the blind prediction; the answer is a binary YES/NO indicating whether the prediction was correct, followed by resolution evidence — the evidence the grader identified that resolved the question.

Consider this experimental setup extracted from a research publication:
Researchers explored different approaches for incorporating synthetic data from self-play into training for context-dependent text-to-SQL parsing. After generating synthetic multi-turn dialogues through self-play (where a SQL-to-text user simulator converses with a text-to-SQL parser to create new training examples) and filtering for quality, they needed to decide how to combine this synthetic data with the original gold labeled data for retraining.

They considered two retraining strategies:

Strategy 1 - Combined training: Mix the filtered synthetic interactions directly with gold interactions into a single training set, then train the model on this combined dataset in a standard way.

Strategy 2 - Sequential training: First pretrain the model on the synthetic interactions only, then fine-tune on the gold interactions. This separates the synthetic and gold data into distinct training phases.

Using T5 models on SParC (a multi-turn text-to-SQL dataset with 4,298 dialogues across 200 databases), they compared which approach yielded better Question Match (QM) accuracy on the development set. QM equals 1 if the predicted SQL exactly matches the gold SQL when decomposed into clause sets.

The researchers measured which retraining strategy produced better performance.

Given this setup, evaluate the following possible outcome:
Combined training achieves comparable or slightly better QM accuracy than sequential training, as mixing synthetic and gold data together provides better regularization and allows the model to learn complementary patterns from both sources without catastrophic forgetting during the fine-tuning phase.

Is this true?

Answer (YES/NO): NO